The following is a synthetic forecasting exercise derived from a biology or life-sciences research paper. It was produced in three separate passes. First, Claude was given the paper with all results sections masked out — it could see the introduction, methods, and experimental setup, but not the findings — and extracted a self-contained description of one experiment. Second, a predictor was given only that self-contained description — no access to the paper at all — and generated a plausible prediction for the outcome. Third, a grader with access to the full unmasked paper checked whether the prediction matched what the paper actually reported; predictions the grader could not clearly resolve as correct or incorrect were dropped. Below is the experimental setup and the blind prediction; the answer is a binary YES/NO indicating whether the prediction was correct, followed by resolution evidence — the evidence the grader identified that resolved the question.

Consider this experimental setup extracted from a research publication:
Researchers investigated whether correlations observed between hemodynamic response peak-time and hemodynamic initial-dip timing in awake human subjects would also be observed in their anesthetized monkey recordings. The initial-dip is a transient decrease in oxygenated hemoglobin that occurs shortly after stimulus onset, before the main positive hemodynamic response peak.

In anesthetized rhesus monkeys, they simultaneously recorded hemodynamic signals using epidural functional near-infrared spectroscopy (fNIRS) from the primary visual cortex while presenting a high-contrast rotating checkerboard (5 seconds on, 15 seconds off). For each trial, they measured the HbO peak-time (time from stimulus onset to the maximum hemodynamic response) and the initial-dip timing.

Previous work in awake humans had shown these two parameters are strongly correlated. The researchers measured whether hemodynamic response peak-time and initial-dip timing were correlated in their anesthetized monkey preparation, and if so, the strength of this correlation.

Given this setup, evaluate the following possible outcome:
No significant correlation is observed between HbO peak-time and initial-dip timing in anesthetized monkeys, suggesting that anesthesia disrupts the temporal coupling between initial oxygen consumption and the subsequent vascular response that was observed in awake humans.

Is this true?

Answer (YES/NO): NO